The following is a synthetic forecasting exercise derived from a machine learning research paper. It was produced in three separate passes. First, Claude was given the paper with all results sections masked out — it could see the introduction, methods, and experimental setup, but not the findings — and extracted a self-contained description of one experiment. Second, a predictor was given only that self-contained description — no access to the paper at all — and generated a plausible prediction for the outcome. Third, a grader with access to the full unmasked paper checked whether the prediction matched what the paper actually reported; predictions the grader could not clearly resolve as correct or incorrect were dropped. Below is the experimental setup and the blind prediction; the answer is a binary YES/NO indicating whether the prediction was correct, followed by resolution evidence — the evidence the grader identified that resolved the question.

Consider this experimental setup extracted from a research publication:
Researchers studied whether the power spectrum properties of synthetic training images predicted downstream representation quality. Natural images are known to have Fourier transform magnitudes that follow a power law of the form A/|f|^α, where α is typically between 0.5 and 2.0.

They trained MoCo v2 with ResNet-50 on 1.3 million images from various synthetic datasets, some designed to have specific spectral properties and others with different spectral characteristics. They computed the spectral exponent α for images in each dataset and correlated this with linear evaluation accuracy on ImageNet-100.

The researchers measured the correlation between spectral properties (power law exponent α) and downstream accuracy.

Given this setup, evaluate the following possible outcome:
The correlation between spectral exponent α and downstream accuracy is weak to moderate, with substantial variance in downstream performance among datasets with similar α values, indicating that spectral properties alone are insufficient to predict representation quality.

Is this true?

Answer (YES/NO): YES